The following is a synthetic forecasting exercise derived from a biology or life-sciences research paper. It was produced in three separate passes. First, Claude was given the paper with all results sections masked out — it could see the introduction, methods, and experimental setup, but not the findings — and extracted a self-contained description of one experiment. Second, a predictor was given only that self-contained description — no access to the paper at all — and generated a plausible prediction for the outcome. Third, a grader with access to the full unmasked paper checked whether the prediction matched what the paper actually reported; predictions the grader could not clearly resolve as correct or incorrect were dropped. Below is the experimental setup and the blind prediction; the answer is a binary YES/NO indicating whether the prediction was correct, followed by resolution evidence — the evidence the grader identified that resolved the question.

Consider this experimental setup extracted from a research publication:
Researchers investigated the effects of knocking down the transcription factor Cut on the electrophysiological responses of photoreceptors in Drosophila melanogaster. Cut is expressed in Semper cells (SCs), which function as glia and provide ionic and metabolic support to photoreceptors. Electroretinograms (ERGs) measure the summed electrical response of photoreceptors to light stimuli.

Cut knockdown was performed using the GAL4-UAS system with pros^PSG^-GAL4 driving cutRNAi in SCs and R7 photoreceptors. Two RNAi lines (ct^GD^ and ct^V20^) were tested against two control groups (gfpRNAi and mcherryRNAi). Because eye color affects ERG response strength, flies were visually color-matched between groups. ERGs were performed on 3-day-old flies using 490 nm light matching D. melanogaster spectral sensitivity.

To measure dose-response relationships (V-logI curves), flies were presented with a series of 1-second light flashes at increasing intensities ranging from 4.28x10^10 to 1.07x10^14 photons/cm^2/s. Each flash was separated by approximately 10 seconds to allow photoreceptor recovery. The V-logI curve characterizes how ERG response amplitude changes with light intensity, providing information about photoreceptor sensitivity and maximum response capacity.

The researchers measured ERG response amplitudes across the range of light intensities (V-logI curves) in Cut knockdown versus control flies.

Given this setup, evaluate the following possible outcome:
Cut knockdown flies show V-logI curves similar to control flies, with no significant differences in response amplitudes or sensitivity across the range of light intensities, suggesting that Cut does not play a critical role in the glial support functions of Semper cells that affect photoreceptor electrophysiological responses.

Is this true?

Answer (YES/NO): YES